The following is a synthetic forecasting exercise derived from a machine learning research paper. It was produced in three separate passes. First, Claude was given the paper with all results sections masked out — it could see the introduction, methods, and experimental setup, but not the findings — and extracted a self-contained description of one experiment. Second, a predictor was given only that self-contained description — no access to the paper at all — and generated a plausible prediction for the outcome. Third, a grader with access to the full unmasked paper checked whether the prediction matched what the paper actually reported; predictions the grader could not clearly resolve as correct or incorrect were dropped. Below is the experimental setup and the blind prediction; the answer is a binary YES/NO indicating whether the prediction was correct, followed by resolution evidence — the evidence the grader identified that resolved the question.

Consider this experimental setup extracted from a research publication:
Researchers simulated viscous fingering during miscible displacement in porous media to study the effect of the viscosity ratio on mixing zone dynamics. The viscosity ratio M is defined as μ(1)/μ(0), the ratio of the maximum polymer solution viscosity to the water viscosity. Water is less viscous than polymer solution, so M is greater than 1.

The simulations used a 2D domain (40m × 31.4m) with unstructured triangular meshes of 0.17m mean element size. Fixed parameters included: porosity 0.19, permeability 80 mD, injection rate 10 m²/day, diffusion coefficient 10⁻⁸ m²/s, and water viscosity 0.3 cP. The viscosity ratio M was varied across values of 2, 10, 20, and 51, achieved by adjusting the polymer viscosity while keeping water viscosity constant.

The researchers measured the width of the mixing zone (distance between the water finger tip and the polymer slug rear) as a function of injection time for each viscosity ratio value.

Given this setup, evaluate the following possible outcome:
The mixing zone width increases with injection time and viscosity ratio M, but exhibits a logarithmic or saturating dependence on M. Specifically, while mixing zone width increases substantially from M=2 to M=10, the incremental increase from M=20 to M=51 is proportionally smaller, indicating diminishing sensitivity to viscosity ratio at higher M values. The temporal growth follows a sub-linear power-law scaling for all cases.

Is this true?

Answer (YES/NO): NO